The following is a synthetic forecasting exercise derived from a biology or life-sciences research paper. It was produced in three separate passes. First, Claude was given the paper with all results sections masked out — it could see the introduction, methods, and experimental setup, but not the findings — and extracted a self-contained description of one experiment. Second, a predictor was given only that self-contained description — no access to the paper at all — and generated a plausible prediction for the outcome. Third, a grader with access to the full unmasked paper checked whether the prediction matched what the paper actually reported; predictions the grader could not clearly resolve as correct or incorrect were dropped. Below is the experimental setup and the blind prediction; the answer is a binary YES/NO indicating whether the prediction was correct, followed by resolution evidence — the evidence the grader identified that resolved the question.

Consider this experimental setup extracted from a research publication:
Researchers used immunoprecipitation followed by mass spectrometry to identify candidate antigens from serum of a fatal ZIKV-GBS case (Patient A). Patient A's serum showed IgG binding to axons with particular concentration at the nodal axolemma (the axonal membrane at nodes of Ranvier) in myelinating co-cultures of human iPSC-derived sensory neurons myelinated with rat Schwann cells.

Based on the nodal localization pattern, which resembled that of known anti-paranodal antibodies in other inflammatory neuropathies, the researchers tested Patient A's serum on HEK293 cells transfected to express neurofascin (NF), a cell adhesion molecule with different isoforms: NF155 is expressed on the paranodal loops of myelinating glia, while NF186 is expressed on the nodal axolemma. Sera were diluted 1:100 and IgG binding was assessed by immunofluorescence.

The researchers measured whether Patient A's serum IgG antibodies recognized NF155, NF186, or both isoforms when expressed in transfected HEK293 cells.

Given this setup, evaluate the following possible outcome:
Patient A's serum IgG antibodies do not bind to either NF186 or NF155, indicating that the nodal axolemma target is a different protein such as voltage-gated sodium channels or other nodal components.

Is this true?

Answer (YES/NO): NO